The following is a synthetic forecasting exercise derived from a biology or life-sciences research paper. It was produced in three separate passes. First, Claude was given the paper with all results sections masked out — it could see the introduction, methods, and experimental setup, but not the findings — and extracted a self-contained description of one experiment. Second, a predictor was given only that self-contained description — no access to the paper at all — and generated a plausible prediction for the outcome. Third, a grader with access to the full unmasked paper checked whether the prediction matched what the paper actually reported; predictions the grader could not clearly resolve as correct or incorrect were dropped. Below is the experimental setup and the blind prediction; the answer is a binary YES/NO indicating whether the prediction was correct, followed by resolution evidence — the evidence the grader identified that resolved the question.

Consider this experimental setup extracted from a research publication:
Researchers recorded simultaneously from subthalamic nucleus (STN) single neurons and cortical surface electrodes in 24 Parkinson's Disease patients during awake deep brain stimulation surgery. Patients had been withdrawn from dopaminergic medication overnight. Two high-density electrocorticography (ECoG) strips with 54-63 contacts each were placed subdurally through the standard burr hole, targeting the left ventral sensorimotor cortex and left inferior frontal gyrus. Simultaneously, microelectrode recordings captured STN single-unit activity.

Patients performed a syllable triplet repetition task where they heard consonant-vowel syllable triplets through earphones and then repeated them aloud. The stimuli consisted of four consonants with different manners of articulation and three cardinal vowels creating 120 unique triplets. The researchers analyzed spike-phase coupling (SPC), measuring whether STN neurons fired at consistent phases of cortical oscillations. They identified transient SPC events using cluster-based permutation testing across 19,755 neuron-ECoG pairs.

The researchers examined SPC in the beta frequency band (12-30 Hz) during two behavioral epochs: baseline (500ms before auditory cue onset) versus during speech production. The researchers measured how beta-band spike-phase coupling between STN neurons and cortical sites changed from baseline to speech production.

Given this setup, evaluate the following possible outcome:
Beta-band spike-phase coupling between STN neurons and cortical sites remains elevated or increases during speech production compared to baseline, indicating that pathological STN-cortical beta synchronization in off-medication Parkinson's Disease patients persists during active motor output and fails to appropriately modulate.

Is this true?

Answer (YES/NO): NO